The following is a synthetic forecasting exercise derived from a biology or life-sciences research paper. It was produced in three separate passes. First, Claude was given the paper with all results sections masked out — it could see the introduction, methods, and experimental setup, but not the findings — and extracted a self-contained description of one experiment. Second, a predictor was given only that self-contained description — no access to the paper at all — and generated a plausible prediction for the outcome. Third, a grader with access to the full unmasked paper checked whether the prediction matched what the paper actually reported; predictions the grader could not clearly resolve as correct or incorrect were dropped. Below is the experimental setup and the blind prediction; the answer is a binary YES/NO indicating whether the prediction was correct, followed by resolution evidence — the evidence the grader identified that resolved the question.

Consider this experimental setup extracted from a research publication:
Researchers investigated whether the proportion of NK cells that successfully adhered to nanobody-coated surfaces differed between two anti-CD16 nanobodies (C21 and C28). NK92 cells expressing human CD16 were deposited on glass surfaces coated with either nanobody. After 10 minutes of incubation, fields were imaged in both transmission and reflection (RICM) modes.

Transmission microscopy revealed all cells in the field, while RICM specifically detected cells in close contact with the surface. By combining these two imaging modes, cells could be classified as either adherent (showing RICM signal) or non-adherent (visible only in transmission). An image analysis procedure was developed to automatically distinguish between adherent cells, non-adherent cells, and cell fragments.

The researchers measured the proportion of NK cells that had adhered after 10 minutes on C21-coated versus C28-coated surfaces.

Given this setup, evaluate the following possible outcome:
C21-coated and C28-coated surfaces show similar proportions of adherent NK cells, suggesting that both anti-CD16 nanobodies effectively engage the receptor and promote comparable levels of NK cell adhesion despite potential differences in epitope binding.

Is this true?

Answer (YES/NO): NO